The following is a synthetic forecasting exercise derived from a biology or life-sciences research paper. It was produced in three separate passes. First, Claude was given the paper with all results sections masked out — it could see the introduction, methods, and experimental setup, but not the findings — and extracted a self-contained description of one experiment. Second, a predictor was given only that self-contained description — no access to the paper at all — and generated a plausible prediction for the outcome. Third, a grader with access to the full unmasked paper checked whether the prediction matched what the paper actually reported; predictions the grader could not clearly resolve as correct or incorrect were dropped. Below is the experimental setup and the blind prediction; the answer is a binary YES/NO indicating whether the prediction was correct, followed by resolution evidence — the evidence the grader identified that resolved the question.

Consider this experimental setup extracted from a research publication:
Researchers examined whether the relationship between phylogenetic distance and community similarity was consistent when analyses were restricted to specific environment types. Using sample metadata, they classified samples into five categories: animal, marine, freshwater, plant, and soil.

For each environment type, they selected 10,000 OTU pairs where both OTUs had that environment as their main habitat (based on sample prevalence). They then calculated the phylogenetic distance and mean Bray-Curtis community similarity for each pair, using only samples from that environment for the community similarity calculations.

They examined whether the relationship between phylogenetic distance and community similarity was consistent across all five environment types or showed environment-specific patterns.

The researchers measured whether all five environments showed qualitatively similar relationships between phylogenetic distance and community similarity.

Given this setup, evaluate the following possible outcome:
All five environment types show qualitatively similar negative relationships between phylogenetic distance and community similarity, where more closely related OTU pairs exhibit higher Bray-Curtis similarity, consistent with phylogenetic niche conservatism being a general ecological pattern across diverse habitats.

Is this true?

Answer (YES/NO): YES